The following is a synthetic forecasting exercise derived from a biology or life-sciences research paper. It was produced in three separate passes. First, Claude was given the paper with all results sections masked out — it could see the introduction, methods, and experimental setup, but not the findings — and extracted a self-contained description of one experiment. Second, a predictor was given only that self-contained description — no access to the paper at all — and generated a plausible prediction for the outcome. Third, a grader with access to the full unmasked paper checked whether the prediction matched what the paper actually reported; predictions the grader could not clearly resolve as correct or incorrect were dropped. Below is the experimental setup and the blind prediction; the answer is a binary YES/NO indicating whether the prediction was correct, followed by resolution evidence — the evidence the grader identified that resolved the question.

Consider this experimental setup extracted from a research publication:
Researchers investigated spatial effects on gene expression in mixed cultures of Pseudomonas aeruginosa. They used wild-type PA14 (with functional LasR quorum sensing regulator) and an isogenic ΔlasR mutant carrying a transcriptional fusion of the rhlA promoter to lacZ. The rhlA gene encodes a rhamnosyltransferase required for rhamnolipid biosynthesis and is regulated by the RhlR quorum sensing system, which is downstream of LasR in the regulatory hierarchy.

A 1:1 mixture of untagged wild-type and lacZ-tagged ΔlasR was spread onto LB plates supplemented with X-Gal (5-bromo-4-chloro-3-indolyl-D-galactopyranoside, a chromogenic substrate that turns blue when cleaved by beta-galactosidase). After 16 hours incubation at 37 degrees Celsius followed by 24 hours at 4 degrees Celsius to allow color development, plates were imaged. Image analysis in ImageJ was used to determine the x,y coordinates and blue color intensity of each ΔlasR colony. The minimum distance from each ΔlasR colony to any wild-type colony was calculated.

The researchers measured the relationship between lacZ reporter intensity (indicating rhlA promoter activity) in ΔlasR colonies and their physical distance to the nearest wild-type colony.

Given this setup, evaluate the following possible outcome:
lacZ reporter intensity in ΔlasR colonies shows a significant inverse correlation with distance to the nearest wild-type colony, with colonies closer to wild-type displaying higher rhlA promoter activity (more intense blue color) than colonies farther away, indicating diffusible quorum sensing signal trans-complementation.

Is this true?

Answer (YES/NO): NO